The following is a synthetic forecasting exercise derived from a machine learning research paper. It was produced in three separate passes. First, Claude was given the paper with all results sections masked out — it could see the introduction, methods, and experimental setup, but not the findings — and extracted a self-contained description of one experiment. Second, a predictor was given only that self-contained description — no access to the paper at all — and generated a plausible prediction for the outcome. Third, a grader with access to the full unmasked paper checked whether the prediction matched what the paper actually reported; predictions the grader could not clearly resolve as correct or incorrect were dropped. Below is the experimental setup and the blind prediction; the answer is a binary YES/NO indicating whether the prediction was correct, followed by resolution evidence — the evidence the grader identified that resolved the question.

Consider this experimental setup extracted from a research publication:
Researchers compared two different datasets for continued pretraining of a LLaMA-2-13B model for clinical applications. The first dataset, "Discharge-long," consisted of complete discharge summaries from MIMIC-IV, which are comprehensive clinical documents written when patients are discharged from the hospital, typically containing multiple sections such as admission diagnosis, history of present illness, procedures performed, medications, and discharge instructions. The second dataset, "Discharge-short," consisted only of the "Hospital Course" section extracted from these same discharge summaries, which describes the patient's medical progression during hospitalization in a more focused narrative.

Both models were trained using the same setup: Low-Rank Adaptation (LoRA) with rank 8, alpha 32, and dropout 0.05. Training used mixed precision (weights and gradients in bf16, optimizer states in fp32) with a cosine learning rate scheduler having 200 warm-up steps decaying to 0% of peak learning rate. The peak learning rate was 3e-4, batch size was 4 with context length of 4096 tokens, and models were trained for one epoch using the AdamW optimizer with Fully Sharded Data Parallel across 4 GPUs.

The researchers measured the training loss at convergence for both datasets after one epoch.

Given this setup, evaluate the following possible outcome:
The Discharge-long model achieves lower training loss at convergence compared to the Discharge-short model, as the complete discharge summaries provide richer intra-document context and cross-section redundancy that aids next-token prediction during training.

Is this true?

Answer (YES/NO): YES